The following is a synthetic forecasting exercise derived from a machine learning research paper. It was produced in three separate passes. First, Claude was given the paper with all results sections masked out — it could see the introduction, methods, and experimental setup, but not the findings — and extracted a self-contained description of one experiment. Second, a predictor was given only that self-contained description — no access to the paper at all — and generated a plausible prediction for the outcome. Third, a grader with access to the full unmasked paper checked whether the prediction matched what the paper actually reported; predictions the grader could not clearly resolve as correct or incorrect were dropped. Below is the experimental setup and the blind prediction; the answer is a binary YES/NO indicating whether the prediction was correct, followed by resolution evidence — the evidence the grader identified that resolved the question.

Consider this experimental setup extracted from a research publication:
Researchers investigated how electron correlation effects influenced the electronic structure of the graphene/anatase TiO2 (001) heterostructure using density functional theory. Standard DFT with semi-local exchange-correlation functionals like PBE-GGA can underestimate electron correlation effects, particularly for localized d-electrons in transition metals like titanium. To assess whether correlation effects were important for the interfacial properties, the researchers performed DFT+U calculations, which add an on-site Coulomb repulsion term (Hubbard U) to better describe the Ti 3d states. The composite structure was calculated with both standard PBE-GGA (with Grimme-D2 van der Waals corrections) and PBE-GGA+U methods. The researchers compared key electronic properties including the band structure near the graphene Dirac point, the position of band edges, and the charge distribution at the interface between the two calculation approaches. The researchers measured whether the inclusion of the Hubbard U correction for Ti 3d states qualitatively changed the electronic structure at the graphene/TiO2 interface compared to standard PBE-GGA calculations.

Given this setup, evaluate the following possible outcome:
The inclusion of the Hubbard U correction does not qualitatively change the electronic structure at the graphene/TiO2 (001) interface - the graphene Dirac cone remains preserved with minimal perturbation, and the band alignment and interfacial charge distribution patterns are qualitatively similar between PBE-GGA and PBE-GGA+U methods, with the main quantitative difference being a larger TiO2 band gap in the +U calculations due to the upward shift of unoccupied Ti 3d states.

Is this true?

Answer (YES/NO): YES